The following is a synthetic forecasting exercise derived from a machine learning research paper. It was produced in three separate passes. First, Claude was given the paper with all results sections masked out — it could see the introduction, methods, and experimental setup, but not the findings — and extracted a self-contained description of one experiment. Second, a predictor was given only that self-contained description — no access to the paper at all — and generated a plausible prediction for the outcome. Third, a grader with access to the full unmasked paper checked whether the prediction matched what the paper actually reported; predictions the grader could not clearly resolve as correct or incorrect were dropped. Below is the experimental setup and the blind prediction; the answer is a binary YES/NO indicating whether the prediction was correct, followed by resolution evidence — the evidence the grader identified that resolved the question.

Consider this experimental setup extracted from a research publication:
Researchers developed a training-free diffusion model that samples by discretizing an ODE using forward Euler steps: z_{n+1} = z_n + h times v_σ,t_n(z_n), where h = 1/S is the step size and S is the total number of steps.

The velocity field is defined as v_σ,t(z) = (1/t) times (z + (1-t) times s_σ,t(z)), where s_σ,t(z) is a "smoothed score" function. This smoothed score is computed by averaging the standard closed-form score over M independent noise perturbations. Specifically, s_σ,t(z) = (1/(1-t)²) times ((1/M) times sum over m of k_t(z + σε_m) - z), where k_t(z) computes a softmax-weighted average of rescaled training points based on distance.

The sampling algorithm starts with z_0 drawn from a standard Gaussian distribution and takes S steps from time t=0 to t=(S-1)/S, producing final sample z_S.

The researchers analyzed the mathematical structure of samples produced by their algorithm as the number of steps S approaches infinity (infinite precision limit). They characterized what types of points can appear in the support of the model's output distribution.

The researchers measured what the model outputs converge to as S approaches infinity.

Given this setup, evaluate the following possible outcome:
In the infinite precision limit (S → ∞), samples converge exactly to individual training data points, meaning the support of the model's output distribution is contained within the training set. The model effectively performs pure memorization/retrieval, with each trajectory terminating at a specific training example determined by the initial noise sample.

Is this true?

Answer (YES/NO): NO